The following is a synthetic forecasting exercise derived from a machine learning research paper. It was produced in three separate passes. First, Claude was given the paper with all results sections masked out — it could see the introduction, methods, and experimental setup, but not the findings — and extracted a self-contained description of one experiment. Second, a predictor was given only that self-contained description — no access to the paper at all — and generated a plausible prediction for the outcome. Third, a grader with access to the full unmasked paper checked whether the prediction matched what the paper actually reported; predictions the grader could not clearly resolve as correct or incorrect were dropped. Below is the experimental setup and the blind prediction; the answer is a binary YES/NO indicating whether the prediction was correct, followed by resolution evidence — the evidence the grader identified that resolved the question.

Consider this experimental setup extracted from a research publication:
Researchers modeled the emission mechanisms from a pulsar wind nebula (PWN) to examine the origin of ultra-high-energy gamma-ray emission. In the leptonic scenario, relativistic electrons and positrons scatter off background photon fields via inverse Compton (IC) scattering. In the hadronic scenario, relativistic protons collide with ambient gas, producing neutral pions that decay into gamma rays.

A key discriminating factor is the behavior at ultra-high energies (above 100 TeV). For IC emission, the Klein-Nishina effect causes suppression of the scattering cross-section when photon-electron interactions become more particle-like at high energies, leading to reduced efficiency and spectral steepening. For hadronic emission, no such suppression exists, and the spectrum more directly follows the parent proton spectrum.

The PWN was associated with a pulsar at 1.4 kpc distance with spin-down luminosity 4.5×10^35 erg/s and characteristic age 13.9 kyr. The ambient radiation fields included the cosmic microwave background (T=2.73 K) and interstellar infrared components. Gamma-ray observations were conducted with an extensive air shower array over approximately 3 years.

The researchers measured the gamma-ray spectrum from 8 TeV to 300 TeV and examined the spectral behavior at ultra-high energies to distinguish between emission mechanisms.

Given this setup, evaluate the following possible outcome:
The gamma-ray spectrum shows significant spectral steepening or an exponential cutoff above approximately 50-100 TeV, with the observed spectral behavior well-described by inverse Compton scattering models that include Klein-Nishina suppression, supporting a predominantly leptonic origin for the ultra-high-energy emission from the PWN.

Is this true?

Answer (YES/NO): YES